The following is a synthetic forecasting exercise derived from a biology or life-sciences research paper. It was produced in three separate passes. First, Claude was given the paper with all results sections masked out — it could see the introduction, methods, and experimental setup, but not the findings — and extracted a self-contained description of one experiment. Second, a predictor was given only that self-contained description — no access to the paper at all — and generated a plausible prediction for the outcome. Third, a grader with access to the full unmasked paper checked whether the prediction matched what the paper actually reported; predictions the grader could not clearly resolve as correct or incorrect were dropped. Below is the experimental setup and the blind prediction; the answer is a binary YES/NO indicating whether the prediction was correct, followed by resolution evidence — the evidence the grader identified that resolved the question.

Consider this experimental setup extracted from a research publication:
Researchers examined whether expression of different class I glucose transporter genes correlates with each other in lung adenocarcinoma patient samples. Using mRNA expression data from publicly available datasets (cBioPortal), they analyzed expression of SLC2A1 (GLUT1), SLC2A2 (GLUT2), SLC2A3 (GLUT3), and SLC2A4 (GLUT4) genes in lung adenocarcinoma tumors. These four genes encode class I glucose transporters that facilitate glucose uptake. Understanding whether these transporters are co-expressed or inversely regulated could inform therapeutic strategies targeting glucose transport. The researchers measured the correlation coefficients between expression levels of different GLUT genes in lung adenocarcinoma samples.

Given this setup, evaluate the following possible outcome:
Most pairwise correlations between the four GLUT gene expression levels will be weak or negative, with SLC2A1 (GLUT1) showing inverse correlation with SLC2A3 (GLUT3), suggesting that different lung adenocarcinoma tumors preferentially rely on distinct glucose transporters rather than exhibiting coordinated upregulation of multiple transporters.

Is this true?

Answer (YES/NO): NO